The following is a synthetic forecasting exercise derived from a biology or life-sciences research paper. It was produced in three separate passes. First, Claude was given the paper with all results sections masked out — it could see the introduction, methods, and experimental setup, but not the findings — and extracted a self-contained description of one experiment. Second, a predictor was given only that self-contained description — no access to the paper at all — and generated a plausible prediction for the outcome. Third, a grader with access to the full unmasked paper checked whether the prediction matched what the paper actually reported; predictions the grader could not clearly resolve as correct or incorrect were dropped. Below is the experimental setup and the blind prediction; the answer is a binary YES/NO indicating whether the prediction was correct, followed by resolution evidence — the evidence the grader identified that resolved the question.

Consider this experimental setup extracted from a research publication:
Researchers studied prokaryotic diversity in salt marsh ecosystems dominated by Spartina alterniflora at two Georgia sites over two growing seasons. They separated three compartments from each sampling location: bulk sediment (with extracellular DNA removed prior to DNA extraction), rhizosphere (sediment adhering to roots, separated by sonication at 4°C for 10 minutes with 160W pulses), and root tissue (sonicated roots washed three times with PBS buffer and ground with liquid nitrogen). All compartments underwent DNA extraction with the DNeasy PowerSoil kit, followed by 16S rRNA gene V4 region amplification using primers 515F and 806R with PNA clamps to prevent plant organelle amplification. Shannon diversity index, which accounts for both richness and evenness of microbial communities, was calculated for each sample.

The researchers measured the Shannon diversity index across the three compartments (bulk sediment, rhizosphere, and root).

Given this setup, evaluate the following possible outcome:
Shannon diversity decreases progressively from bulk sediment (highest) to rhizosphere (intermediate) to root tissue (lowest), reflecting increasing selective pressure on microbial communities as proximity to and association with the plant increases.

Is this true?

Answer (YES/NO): NO